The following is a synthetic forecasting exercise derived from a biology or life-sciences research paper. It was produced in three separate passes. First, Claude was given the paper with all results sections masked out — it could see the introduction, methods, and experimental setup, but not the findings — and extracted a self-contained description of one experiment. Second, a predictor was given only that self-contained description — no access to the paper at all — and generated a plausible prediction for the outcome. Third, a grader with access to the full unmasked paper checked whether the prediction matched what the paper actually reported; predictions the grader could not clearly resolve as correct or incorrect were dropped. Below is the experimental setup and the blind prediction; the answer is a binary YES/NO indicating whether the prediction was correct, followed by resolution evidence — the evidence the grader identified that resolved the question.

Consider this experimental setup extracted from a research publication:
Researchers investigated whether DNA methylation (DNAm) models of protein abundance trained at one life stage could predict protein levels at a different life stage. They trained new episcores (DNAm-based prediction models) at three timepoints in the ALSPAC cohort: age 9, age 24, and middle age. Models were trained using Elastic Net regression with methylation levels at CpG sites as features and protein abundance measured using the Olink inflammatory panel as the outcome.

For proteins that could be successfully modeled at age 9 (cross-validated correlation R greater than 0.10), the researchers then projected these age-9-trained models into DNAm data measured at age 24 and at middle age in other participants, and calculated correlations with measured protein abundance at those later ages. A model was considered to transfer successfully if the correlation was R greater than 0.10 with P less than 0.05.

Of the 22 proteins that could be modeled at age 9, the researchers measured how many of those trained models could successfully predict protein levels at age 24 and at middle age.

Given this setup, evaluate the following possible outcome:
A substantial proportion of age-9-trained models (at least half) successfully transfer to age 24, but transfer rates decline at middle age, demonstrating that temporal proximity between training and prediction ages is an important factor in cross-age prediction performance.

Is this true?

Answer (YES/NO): NO